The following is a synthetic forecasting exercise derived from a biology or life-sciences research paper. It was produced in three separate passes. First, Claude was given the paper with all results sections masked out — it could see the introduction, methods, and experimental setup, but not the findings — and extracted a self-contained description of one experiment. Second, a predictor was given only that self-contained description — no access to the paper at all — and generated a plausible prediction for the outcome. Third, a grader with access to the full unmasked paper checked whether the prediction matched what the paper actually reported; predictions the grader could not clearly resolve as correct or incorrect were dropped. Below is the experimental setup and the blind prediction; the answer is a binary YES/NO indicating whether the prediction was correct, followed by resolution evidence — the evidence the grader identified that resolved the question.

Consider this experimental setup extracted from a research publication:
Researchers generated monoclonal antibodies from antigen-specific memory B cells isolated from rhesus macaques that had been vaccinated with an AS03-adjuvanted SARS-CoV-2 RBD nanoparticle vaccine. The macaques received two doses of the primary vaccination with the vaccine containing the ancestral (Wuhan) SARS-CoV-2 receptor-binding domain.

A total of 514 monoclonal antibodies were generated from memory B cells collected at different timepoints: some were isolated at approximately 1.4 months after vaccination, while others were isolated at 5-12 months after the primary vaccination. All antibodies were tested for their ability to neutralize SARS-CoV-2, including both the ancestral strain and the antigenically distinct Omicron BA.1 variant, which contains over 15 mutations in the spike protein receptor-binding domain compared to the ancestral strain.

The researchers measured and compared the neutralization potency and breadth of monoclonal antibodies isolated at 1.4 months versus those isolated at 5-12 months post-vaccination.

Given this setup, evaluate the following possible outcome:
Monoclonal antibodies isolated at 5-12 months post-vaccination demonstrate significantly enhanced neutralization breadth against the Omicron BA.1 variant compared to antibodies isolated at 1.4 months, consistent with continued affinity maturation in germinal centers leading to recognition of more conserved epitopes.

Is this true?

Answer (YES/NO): YES